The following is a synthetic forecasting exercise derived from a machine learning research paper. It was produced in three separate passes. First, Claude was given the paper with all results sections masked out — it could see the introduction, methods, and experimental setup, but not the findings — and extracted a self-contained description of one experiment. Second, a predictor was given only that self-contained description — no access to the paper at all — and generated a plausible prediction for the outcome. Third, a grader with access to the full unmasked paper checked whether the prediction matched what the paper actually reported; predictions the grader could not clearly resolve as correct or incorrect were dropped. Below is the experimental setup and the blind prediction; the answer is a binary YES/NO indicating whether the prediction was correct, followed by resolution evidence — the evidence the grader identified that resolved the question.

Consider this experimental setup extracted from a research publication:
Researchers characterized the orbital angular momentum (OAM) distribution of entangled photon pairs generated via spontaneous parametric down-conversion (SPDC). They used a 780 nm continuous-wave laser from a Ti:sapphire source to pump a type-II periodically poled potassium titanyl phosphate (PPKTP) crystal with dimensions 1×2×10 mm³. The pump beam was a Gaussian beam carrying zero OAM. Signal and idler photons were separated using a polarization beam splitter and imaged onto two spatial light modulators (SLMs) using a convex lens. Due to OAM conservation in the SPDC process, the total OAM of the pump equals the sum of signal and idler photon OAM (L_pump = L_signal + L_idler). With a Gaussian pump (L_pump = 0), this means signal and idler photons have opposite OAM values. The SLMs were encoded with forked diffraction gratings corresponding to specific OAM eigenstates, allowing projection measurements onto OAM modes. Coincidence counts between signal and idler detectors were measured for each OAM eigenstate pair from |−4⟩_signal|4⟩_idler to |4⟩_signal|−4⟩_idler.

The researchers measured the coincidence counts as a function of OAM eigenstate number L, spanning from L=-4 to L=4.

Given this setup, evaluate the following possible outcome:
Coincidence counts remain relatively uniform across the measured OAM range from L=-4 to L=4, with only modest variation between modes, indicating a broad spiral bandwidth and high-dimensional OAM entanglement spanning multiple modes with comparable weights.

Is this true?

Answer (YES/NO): NO